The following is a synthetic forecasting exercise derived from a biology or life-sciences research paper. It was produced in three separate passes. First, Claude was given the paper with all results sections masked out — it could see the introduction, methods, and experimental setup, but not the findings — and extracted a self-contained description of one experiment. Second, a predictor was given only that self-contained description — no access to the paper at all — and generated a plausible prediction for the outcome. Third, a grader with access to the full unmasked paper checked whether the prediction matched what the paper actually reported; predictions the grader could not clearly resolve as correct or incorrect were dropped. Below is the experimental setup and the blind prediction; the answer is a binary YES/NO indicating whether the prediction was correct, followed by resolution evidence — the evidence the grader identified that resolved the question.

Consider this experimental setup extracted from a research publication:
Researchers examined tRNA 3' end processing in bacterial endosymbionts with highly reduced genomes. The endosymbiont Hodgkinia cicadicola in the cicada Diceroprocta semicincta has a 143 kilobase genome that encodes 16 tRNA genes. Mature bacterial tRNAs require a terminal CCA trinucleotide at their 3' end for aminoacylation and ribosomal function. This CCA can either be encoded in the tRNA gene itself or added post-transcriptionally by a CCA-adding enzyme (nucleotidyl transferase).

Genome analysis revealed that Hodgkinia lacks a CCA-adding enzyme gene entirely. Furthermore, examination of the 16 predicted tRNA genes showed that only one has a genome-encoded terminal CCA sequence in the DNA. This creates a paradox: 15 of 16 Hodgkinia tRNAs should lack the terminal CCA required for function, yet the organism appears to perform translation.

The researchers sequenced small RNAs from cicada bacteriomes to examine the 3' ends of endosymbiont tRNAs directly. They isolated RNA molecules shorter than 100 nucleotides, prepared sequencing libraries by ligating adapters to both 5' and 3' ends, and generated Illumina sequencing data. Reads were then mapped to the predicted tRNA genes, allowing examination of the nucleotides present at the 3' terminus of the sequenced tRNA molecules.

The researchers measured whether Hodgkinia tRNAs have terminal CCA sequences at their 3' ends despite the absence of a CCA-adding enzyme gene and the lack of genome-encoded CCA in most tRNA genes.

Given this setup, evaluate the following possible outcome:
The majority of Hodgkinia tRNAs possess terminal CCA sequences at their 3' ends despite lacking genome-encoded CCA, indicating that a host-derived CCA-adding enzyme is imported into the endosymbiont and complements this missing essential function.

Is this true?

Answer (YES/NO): NO